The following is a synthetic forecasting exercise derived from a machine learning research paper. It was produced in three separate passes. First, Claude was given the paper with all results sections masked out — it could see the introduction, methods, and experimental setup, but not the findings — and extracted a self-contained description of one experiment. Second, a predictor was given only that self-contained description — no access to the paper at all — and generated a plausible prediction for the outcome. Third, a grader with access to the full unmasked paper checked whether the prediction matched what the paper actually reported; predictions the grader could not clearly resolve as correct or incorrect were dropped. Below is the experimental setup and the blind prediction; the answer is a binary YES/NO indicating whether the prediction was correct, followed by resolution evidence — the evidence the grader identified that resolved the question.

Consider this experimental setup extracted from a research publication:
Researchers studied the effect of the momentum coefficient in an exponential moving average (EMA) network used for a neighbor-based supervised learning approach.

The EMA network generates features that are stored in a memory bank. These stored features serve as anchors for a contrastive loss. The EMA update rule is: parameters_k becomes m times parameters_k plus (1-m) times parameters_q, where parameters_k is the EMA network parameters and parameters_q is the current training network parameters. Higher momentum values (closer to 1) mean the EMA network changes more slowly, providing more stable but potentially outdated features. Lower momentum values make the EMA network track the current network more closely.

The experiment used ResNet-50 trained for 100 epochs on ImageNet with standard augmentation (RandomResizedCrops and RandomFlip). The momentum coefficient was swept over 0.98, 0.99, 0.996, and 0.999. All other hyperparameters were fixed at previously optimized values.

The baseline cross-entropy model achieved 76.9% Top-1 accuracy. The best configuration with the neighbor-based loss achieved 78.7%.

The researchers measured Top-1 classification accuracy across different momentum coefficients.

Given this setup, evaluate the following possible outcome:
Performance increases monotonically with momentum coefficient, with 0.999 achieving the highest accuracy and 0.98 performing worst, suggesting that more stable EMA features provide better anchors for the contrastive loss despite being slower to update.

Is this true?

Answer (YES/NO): NO